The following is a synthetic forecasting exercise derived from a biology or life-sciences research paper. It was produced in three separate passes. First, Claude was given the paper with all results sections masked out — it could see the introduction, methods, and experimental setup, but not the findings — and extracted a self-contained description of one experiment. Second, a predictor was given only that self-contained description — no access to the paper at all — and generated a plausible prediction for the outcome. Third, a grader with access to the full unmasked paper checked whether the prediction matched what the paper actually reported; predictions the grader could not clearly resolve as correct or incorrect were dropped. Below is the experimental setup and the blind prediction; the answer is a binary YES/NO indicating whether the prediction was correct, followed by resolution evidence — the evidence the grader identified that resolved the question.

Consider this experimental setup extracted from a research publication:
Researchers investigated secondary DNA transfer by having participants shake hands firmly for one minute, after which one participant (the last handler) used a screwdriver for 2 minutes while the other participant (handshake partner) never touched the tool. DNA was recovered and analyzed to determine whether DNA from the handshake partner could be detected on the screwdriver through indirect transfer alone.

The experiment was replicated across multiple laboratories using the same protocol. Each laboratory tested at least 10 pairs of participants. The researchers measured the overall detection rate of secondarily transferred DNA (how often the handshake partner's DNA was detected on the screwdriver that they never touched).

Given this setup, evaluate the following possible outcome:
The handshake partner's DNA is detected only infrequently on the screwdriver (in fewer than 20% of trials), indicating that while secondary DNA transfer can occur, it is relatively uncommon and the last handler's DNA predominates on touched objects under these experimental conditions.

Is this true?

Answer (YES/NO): NO